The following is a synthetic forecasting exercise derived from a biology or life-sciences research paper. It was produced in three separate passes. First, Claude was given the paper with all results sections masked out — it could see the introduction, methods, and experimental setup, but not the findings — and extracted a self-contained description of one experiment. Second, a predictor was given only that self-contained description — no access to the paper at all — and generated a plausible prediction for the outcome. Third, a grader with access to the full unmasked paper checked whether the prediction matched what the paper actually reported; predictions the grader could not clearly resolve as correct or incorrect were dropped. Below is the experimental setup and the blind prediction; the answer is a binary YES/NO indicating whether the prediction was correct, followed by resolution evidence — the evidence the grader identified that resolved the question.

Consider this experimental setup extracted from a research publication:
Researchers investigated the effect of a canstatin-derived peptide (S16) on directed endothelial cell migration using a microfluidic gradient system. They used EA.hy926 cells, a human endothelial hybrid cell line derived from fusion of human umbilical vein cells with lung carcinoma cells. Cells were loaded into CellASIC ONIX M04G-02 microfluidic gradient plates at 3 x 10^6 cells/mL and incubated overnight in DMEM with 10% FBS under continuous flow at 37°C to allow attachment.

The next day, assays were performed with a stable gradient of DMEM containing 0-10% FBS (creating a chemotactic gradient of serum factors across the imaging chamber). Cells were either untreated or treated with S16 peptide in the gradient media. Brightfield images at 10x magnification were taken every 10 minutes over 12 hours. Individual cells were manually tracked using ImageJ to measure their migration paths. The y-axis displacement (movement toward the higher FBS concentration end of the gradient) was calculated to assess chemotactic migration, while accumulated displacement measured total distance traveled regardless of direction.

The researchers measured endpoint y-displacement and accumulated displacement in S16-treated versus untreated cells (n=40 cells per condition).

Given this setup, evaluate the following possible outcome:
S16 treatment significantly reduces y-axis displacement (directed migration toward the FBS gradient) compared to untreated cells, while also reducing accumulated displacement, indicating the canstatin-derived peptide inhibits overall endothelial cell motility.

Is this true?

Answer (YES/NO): NO